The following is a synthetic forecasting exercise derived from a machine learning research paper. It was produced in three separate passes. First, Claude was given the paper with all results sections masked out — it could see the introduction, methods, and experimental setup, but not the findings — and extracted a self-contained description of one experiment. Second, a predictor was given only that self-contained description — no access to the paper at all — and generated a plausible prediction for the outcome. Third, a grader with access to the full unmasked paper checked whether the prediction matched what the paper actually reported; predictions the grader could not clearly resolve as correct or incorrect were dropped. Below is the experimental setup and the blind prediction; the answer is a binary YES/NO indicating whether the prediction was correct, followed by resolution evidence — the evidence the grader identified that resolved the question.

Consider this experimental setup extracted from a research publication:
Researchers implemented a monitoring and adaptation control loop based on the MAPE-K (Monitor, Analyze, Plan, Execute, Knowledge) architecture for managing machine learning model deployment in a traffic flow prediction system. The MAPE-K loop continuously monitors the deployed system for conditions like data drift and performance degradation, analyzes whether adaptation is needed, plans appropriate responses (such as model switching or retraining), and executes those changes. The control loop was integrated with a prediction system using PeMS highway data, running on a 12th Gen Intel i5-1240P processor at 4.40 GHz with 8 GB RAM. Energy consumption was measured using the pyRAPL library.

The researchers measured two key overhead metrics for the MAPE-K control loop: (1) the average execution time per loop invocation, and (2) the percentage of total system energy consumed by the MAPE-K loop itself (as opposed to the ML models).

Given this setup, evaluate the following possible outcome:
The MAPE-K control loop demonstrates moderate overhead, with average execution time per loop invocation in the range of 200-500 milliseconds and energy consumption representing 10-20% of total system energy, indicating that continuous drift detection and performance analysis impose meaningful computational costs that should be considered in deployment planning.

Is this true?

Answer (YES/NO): NO